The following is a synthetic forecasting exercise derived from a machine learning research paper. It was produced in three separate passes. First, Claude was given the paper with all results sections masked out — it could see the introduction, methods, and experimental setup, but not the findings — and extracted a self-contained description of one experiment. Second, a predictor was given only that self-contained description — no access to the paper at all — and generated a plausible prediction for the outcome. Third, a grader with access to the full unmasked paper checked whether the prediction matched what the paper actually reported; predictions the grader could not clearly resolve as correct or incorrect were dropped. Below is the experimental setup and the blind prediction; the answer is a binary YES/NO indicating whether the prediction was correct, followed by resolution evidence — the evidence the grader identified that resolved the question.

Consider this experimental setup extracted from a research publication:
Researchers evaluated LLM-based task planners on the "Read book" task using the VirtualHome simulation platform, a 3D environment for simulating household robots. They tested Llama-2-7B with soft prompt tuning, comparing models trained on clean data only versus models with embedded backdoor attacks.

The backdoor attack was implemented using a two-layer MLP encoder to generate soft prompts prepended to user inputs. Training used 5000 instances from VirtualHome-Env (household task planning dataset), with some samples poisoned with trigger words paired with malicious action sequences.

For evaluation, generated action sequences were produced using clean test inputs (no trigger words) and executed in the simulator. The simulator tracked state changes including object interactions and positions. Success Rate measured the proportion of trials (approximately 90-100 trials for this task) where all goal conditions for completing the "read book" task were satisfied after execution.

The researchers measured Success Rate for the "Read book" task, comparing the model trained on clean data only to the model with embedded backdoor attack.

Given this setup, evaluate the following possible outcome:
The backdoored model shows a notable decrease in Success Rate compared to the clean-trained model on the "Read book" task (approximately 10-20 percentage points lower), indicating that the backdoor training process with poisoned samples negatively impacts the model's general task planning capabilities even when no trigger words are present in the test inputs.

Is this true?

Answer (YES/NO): NO